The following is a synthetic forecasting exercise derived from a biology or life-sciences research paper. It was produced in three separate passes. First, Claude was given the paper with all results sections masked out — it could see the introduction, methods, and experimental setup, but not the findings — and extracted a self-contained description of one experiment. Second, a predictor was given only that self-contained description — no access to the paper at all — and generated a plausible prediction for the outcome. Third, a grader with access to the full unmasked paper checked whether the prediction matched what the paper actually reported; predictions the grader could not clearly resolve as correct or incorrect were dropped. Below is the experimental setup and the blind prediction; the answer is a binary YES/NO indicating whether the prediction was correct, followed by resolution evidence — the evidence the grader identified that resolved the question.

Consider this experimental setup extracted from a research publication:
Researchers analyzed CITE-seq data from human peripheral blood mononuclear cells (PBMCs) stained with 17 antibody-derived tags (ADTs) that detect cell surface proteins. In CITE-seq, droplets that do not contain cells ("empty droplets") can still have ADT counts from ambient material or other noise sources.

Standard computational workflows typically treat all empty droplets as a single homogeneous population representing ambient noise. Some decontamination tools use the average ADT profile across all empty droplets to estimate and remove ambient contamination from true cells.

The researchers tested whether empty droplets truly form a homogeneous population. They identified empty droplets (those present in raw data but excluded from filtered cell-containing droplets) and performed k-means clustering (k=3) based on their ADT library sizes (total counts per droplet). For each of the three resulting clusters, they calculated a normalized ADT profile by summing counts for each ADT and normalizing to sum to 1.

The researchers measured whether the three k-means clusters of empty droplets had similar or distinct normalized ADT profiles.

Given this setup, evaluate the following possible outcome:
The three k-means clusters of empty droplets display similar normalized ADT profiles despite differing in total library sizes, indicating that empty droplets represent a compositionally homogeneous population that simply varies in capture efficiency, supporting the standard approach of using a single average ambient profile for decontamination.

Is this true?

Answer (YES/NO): NO